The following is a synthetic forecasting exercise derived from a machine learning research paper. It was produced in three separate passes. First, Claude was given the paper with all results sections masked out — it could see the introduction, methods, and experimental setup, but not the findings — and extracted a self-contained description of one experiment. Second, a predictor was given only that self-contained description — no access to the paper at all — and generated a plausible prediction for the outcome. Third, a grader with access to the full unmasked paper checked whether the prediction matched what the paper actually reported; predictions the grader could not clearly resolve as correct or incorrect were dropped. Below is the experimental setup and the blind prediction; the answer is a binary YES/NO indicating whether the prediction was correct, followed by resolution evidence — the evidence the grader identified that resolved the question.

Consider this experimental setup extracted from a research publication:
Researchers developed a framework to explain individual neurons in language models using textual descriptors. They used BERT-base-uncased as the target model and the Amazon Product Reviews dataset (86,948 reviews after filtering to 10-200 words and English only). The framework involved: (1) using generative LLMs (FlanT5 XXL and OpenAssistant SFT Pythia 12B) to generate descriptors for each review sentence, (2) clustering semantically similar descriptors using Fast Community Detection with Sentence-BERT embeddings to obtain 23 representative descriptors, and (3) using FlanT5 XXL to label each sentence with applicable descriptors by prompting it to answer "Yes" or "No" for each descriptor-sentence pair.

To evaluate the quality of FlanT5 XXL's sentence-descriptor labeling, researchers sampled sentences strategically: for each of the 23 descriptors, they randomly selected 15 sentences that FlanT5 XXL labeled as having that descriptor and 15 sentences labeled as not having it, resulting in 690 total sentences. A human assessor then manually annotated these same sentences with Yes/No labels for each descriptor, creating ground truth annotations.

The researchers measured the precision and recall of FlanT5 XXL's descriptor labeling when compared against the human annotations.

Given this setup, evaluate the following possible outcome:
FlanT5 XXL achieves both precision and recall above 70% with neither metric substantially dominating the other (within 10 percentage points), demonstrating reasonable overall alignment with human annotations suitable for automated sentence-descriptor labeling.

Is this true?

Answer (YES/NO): NO